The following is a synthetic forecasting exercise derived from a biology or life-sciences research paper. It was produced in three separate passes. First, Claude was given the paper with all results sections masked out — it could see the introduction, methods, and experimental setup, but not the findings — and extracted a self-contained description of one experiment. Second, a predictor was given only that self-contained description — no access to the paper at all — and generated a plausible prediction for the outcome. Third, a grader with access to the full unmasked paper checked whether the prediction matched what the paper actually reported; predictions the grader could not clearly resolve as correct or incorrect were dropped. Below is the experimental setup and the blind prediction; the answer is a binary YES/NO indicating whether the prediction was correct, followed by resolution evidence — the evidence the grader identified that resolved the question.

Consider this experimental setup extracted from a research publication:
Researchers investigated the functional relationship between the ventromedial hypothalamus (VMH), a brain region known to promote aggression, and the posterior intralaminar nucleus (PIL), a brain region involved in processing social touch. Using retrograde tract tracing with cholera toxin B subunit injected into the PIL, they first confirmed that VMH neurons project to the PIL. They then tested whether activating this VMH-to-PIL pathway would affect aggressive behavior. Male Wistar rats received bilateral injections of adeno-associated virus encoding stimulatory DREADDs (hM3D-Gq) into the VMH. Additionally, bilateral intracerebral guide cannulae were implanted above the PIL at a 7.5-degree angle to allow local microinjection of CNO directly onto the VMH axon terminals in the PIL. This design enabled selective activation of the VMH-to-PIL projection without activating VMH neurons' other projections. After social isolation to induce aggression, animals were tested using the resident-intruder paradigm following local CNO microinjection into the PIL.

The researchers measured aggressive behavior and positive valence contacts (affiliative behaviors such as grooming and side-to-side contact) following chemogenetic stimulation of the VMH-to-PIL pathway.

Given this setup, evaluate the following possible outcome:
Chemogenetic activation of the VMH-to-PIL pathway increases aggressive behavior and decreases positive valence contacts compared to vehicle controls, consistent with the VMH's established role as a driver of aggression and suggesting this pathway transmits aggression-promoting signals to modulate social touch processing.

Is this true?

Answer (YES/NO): YES